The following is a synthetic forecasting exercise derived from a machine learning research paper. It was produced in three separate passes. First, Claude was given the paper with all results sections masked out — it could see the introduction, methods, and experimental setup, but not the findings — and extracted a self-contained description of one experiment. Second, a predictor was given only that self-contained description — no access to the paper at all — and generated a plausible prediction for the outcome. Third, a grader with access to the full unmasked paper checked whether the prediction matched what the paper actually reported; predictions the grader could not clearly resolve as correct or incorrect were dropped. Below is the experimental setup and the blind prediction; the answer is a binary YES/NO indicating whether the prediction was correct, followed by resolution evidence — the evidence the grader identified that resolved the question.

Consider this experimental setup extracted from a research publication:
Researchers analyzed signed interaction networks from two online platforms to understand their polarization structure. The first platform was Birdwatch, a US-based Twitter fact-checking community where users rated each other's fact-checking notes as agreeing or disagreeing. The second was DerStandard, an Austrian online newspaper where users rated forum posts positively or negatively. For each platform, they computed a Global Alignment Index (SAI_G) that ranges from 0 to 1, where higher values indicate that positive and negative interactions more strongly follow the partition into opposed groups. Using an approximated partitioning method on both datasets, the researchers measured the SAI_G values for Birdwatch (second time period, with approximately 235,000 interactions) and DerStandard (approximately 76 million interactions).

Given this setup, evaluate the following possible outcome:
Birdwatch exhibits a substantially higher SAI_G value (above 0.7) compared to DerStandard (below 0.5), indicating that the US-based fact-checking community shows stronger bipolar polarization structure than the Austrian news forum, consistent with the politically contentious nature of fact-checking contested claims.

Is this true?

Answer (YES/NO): NO